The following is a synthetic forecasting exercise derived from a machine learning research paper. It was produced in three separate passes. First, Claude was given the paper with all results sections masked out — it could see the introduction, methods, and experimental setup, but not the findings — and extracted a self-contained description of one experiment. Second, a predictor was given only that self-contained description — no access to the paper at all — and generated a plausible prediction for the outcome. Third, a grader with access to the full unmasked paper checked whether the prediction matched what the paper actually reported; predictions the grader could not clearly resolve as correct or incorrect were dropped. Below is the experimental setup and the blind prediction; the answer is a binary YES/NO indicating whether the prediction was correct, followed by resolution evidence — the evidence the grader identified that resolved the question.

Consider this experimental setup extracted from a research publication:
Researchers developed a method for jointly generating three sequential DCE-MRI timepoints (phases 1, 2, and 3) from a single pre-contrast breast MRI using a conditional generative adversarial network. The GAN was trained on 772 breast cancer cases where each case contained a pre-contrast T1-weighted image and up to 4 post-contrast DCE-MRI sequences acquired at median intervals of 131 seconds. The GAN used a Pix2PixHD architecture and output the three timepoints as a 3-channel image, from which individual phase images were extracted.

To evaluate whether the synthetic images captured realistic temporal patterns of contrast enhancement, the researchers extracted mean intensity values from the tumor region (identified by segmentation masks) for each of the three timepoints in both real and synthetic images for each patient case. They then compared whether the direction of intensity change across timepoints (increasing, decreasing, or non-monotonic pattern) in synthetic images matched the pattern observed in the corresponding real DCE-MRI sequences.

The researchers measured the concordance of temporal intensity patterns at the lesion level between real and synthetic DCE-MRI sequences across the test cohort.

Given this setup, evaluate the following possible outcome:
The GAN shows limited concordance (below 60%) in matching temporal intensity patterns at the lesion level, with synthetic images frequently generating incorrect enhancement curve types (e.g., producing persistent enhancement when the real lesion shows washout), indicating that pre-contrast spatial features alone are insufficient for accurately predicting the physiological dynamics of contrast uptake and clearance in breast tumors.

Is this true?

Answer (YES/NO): NO